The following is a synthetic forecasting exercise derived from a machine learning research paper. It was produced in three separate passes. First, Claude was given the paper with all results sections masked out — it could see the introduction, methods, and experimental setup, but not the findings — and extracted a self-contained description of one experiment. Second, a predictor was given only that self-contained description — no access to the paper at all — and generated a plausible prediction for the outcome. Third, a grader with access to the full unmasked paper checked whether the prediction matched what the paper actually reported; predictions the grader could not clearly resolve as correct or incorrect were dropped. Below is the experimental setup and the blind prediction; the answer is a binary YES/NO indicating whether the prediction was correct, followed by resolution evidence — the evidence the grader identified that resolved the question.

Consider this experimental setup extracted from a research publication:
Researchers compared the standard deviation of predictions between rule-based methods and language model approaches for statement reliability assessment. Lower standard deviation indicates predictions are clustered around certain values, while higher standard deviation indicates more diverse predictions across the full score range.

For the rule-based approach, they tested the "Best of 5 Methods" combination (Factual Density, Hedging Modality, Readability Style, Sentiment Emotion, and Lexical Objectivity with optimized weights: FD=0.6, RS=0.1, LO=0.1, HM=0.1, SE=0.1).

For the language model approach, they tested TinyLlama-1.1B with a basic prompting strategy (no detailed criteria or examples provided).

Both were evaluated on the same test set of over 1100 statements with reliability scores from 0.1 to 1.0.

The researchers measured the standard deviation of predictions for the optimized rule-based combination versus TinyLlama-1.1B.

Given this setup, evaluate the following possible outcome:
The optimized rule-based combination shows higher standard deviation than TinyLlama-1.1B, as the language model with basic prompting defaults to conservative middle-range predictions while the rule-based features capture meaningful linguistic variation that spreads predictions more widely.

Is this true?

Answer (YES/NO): NO